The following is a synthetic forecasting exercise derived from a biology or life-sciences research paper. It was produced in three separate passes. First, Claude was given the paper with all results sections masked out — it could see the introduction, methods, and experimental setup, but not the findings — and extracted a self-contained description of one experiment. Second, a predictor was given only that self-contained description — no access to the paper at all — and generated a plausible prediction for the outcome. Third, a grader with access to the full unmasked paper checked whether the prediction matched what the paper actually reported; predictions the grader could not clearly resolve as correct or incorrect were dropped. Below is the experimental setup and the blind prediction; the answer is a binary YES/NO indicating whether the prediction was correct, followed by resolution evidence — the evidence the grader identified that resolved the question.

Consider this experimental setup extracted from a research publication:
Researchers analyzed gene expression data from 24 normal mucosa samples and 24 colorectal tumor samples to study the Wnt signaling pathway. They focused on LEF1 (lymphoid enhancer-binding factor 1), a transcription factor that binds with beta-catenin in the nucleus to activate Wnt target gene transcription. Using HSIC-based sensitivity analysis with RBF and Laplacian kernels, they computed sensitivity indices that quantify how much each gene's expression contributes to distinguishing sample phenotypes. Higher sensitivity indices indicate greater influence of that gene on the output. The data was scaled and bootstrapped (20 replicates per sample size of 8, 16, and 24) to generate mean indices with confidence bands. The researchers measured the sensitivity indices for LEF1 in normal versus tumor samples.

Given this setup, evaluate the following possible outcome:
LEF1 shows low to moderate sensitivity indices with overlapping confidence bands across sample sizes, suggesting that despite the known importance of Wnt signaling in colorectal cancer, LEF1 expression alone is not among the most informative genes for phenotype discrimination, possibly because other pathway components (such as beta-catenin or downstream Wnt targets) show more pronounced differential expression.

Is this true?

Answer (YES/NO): NO